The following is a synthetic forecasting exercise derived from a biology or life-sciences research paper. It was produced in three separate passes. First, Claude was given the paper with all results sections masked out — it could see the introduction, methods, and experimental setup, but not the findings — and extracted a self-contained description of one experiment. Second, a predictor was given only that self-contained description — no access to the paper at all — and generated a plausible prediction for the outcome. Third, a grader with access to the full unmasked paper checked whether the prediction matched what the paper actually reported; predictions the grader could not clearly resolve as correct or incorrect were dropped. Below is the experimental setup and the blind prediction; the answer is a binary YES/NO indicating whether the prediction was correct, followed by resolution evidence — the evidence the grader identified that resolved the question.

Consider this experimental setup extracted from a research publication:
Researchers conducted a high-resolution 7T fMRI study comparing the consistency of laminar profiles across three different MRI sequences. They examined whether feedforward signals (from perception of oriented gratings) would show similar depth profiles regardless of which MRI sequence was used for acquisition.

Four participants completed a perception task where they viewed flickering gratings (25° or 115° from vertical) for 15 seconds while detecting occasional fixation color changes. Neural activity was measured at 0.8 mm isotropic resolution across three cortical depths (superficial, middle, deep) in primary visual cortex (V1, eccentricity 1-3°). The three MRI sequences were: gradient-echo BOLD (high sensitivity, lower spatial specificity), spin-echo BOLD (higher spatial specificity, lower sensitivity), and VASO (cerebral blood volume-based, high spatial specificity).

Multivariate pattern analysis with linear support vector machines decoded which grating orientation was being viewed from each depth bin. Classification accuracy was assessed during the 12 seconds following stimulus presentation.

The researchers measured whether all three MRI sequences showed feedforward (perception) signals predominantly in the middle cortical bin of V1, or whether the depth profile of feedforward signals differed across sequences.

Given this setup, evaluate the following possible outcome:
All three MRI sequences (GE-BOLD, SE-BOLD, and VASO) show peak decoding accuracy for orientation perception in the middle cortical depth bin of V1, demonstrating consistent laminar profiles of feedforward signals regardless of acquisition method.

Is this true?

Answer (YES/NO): YES